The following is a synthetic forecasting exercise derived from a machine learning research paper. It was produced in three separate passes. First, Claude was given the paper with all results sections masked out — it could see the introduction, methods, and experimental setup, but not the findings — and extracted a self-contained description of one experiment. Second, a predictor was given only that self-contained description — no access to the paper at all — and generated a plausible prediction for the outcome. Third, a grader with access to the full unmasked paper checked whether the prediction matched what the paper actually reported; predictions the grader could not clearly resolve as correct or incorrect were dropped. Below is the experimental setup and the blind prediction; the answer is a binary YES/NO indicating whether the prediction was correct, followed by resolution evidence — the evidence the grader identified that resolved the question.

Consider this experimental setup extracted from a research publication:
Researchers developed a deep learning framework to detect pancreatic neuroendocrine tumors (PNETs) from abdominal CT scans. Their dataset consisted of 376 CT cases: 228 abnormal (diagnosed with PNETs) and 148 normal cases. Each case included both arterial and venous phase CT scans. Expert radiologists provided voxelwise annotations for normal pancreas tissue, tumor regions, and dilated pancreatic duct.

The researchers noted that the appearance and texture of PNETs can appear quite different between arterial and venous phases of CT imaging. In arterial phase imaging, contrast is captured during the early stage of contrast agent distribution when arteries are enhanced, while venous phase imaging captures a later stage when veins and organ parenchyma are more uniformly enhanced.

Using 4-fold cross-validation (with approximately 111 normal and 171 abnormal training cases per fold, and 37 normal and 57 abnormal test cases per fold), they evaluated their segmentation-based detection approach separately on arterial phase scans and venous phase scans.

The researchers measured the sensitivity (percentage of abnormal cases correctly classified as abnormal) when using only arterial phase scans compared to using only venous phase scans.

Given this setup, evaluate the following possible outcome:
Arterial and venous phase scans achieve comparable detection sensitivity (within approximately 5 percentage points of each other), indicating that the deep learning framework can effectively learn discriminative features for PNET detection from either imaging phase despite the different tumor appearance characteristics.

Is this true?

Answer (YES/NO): YES